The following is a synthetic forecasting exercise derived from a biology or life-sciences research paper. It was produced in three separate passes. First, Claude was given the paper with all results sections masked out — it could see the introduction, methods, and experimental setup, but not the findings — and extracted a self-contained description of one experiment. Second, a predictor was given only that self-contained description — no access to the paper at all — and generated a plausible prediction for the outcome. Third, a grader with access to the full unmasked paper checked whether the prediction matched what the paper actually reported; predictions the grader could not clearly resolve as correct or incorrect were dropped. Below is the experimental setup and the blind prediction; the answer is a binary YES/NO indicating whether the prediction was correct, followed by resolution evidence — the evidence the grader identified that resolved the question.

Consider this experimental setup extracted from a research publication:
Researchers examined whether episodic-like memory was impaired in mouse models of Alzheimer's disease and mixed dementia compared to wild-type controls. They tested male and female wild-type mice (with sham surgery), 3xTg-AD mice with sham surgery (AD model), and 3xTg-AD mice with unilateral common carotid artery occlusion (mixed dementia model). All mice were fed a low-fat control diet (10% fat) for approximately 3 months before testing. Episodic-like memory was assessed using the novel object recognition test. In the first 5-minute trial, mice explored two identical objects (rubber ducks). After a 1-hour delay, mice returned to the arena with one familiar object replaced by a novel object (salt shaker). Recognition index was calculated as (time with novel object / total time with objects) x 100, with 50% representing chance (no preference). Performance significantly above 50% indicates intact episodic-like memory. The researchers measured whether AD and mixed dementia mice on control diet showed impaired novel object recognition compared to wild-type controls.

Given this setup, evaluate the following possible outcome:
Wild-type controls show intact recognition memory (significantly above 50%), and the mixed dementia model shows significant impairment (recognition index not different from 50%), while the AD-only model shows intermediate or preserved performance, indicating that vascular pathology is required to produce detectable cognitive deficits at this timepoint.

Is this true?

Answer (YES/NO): NO